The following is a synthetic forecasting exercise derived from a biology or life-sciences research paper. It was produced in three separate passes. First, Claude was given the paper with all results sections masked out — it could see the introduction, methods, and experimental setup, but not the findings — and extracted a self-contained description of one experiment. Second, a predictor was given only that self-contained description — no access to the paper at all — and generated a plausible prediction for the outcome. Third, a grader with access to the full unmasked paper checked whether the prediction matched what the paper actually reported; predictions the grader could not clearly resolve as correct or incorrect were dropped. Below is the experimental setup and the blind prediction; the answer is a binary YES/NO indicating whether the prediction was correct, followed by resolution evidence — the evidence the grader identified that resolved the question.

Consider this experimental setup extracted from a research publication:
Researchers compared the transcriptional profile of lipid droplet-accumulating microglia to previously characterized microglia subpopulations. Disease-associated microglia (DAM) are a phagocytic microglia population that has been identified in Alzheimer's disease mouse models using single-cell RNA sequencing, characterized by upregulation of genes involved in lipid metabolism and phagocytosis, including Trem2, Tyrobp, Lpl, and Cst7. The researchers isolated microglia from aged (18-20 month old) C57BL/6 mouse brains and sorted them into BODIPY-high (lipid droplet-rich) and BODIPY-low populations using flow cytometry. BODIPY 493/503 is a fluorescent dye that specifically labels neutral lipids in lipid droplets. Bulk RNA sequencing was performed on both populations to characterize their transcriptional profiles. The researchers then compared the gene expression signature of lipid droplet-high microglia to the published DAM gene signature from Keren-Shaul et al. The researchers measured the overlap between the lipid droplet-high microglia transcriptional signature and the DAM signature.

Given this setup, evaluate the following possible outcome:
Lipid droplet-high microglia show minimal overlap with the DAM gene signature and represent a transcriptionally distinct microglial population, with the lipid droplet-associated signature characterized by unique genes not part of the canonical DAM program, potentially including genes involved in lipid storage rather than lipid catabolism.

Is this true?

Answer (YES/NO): YES